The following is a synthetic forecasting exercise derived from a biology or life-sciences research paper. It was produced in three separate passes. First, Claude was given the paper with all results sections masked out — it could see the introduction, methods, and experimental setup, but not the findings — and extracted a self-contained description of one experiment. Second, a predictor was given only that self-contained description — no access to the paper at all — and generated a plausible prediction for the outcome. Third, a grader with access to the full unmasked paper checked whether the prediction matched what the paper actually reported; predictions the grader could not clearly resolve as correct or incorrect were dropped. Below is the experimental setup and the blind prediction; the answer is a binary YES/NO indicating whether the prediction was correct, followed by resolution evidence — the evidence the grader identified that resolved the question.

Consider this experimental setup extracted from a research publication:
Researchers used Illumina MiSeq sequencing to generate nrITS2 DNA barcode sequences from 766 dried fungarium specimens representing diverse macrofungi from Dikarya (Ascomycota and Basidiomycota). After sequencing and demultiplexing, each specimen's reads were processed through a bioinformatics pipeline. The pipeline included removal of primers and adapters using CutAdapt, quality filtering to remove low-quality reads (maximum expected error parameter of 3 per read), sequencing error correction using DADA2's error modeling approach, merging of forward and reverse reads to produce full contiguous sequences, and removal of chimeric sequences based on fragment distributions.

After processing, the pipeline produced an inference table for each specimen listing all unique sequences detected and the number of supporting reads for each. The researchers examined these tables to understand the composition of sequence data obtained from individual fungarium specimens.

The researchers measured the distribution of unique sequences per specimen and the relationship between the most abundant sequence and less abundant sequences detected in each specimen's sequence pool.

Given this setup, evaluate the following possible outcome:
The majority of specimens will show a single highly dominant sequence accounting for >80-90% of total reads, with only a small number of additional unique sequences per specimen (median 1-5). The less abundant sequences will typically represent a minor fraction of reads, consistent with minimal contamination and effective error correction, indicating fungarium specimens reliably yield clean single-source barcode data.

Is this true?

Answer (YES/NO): NO